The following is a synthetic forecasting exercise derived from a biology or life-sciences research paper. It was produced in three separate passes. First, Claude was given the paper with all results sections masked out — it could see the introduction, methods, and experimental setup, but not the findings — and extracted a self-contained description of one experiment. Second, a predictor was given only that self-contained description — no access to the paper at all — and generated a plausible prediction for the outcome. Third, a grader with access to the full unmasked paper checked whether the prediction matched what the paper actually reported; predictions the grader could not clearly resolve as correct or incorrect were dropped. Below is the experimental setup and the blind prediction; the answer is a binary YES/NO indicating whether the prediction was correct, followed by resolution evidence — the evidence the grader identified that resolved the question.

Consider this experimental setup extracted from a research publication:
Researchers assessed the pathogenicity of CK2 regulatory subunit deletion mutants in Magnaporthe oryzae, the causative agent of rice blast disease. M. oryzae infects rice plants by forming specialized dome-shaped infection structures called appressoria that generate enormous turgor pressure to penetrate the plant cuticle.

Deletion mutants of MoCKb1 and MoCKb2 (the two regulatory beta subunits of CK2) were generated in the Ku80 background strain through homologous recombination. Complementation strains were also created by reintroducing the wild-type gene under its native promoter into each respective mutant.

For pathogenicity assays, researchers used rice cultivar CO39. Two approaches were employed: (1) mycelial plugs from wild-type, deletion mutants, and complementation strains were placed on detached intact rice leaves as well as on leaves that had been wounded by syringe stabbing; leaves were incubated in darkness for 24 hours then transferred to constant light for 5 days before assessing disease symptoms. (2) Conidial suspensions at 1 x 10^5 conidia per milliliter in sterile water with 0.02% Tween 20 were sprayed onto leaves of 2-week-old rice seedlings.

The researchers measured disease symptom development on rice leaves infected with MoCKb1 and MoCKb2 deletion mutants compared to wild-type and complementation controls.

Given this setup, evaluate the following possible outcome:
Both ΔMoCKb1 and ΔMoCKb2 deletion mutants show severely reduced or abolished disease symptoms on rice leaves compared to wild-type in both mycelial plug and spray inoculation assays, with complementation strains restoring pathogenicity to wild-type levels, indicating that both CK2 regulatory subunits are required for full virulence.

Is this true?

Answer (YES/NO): NO